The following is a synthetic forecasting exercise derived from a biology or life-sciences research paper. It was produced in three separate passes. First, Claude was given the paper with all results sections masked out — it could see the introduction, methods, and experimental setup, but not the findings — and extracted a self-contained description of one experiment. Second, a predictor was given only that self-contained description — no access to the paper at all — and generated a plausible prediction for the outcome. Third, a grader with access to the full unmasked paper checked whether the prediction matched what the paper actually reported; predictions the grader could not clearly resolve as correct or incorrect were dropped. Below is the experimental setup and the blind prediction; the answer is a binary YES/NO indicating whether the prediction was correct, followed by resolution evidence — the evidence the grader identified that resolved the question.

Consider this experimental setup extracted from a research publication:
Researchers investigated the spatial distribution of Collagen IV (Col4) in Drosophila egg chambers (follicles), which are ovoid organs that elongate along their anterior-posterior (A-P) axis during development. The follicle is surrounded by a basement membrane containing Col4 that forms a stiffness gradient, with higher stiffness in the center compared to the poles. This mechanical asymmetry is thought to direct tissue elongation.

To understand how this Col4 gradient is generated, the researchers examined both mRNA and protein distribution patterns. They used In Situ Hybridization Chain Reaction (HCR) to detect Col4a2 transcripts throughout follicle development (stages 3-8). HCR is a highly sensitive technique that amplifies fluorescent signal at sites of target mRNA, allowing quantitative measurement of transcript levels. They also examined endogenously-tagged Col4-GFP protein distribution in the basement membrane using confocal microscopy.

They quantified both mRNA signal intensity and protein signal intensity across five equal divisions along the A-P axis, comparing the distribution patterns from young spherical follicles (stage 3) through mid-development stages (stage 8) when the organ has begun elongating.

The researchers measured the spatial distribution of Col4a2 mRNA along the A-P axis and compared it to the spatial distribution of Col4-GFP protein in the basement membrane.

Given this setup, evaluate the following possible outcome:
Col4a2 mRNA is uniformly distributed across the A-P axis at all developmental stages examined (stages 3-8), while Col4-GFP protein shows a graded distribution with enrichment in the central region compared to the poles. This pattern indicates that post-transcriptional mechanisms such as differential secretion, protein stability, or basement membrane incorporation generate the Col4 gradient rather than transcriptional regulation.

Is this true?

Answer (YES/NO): YES